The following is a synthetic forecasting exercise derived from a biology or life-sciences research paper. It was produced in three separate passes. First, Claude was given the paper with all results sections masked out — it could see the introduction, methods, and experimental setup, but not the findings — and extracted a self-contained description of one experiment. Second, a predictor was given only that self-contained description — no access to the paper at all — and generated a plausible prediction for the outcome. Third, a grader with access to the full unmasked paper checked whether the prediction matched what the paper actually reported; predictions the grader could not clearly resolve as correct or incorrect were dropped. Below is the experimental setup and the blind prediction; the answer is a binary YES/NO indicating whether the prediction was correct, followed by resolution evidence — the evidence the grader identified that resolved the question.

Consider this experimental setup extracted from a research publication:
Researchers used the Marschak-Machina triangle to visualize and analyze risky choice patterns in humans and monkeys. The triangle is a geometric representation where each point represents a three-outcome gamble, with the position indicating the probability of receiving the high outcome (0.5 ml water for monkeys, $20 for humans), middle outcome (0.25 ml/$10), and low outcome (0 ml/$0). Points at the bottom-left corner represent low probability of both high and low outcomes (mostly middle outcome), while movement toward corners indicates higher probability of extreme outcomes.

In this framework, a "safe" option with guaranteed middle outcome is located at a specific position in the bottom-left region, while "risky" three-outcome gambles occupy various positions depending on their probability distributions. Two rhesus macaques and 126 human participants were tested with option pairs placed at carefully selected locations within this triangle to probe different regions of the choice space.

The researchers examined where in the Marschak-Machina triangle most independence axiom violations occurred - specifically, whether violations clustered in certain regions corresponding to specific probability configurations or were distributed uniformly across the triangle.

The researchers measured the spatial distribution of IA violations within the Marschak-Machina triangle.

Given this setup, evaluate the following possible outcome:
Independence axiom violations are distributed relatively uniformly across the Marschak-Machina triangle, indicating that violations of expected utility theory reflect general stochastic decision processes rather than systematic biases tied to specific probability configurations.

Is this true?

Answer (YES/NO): NO